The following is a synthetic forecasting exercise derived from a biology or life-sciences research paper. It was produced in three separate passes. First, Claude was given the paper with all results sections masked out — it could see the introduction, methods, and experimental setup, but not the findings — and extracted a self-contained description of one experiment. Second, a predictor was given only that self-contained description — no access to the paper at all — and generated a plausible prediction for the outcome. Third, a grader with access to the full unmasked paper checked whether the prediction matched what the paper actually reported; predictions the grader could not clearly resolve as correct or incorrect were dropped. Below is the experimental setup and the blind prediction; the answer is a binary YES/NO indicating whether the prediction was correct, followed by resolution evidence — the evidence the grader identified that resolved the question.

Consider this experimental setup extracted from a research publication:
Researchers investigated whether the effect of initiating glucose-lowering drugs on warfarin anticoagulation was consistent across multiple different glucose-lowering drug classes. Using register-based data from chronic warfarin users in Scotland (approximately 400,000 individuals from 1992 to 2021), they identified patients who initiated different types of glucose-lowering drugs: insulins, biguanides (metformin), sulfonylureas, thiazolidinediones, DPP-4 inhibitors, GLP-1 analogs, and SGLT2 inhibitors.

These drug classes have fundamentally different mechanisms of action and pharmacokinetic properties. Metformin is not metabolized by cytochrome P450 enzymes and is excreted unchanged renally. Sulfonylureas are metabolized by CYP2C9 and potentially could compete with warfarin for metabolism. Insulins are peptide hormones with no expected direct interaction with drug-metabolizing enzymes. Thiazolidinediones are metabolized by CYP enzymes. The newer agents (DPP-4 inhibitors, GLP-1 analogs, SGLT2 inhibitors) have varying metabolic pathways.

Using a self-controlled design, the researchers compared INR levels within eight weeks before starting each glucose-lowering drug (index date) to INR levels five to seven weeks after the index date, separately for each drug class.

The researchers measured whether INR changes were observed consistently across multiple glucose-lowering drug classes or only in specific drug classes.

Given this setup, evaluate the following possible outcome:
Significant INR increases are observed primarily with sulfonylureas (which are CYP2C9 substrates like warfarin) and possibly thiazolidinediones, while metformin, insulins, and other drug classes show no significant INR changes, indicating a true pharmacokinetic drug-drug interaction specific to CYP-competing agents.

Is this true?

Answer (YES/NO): NO